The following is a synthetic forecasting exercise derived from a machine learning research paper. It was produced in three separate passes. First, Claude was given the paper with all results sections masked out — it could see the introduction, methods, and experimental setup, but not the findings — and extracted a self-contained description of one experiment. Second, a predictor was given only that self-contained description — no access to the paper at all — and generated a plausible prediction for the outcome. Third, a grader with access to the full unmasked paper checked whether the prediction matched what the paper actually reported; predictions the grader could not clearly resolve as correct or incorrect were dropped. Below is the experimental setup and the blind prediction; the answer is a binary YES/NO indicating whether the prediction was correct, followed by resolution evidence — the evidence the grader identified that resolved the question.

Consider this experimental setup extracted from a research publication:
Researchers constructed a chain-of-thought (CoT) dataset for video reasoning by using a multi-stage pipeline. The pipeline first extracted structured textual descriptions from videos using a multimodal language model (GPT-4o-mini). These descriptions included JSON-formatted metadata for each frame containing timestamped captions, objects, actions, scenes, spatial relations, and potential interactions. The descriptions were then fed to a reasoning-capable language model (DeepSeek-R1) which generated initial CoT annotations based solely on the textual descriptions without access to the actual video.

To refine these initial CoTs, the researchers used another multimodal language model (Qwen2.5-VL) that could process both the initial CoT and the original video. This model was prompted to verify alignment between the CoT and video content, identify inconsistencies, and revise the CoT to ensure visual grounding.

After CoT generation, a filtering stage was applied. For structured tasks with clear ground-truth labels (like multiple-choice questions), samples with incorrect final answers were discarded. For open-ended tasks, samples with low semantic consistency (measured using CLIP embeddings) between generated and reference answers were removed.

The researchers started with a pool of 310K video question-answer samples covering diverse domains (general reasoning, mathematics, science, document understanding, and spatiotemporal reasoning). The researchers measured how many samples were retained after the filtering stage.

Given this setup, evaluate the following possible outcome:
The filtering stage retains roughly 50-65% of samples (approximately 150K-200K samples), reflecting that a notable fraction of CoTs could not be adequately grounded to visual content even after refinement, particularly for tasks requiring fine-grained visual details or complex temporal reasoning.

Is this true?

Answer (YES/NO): NO